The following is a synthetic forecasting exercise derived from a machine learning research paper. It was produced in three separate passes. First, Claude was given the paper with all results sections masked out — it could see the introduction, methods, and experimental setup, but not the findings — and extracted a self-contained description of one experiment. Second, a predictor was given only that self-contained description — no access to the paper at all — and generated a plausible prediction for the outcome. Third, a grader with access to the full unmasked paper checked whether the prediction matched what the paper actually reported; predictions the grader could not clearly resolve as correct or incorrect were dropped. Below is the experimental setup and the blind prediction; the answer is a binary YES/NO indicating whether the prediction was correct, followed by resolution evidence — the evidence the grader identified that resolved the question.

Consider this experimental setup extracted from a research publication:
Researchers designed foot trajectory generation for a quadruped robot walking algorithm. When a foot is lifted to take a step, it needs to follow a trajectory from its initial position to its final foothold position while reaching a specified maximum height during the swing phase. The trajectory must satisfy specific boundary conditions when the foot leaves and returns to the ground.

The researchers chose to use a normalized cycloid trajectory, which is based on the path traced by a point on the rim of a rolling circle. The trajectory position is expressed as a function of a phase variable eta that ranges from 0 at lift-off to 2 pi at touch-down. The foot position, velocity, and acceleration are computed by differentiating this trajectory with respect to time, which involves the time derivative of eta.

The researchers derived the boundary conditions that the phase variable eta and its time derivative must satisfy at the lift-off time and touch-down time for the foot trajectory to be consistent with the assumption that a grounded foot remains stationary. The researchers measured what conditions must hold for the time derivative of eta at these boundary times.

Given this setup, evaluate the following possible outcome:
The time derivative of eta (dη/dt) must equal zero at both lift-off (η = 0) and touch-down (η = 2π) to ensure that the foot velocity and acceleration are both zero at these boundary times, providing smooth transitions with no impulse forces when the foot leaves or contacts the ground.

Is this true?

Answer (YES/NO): YES